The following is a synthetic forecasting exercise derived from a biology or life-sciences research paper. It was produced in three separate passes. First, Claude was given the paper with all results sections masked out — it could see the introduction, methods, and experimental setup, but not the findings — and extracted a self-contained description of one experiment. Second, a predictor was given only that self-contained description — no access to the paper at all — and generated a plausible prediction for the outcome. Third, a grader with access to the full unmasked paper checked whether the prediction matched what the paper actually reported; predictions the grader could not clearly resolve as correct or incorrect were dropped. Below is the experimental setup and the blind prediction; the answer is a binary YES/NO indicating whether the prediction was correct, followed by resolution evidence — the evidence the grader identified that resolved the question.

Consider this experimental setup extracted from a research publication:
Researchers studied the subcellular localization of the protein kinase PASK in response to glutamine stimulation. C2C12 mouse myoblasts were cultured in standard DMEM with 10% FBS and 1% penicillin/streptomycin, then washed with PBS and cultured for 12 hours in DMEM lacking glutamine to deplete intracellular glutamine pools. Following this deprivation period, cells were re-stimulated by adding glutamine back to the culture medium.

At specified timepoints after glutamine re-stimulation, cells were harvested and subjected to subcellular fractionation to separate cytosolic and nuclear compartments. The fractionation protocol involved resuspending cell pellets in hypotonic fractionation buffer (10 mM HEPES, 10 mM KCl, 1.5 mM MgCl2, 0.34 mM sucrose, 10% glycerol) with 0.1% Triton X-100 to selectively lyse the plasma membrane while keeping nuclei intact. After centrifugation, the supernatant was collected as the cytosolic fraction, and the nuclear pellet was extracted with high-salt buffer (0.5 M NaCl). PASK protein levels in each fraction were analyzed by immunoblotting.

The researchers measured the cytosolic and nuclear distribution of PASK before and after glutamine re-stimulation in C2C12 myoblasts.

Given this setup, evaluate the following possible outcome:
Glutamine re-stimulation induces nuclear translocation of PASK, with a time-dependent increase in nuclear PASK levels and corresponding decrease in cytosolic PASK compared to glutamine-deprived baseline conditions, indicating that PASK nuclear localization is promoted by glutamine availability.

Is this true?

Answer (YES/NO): YES